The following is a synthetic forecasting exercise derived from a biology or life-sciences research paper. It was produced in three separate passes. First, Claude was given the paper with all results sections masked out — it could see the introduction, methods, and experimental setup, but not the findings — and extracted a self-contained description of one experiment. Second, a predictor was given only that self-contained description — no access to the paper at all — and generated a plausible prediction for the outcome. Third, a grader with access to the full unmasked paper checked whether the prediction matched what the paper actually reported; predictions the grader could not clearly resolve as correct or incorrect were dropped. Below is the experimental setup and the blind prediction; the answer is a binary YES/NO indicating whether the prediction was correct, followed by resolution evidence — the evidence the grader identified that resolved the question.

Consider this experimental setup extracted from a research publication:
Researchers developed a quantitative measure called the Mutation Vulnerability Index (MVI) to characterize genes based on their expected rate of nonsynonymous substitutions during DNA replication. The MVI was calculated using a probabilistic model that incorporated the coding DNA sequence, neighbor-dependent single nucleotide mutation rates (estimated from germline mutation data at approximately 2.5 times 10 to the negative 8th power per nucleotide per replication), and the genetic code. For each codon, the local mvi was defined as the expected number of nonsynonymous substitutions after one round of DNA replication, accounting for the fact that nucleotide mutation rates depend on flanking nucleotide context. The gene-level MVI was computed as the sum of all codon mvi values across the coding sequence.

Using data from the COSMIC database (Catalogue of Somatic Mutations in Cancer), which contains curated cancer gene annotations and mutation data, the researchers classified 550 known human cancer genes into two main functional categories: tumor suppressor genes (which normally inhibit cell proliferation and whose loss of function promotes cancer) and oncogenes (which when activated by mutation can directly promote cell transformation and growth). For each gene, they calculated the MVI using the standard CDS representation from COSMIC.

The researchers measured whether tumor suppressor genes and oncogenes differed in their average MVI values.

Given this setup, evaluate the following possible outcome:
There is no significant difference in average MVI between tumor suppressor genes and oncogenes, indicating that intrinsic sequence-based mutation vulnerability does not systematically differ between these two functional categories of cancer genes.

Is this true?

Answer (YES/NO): NO